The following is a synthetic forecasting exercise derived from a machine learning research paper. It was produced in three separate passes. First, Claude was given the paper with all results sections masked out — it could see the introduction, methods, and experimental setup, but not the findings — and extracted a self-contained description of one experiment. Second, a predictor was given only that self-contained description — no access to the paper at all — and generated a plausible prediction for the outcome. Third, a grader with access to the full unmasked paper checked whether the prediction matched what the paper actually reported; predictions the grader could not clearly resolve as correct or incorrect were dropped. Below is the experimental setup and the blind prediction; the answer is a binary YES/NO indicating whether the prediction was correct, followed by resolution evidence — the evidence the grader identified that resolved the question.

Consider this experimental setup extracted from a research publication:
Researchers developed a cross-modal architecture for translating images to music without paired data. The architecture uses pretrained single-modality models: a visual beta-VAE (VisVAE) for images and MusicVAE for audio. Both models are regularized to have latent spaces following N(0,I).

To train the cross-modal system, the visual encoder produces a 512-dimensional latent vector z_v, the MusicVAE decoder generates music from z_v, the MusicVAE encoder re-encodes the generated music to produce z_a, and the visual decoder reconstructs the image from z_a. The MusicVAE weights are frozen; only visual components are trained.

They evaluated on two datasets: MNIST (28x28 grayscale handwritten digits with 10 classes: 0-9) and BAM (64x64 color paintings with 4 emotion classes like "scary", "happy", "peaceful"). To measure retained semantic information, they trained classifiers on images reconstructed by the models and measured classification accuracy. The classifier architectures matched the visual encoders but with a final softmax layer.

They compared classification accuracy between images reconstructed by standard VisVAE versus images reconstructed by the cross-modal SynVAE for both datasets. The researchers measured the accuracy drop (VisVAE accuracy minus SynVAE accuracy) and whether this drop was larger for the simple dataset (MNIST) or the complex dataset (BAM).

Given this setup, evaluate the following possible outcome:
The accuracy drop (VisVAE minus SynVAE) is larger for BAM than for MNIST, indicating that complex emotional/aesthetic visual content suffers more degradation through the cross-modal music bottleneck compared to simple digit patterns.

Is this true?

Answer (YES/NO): NO